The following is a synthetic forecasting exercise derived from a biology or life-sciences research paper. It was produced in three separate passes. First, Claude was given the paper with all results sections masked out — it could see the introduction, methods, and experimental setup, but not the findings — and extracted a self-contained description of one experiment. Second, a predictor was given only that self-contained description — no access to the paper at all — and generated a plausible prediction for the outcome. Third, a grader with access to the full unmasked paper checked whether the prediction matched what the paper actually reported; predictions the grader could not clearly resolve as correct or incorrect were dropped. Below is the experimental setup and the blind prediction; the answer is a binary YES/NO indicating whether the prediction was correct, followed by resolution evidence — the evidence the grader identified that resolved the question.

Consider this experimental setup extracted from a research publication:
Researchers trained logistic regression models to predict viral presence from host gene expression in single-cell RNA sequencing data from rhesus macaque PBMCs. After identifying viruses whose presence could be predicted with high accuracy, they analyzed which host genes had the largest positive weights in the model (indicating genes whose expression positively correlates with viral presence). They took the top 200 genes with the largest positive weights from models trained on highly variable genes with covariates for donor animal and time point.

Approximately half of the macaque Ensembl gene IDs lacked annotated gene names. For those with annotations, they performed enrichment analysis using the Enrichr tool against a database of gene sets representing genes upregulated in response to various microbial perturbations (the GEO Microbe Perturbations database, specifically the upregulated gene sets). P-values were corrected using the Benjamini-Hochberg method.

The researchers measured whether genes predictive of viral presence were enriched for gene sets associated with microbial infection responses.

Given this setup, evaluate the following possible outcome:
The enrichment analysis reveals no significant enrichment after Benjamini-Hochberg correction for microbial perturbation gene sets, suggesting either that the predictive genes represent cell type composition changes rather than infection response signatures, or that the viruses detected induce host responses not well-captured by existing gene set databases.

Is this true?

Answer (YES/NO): NO